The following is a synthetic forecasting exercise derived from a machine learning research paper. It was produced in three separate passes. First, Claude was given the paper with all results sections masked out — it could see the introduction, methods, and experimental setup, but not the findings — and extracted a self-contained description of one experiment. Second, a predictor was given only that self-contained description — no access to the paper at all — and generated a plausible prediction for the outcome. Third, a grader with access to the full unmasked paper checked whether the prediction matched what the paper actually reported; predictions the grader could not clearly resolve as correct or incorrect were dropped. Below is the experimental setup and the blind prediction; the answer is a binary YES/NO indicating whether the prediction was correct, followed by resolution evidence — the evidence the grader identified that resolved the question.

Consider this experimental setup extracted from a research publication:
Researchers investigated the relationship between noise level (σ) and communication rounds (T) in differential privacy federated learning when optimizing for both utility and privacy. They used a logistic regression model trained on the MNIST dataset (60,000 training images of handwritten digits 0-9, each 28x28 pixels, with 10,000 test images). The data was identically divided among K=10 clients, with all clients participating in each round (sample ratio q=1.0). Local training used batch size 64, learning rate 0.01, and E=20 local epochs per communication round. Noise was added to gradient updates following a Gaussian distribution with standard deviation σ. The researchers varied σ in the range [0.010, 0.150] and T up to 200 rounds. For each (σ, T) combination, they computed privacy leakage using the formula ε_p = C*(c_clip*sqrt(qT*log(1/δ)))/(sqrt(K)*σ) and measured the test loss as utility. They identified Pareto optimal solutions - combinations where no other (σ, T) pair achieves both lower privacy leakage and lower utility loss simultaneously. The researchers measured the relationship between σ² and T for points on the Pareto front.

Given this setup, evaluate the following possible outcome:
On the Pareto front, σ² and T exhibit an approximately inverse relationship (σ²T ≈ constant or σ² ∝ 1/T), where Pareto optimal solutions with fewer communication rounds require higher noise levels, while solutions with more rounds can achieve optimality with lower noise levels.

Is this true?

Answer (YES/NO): YES